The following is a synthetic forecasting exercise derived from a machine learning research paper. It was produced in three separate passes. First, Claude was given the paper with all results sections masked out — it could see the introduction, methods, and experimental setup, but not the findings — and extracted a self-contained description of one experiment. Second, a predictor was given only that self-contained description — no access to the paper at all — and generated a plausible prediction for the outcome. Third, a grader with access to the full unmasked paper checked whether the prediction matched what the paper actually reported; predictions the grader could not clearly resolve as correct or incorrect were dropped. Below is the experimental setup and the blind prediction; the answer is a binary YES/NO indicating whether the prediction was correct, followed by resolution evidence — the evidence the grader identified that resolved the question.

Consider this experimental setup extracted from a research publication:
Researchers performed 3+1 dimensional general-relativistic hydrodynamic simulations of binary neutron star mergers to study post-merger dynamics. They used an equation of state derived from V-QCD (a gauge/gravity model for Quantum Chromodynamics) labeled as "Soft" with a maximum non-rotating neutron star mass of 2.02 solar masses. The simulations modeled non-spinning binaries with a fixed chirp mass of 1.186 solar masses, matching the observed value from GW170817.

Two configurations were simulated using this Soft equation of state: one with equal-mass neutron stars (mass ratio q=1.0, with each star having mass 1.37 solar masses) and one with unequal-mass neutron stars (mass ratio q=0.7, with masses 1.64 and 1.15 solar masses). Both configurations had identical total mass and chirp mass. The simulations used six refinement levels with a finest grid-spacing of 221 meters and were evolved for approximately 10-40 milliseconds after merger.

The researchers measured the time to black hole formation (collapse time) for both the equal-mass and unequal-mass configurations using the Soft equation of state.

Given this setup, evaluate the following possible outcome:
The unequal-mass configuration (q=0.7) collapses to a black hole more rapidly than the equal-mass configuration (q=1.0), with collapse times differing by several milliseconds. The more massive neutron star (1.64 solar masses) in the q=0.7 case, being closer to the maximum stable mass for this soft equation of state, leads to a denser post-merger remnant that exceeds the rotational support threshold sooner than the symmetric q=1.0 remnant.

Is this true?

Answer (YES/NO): YES